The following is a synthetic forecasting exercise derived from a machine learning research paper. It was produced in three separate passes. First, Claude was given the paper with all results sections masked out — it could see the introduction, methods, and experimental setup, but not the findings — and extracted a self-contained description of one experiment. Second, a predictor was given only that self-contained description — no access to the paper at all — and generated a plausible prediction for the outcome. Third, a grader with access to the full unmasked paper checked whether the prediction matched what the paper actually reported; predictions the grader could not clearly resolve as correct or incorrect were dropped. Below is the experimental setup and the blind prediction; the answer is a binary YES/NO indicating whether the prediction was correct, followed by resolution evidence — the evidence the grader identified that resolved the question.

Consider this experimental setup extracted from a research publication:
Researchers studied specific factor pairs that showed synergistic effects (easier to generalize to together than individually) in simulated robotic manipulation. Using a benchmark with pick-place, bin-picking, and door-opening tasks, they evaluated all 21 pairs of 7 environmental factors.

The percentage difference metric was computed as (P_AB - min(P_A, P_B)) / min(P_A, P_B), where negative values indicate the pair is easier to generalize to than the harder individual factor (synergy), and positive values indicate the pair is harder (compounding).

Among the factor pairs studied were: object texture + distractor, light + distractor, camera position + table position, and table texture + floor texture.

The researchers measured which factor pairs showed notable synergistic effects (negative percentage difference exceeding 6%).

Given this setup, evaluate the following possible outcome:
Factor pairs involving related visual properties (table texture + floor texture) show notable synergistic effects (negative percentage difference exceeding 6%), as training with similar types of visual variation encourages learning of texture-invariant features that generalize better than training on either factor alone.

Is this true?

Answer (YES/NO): NO